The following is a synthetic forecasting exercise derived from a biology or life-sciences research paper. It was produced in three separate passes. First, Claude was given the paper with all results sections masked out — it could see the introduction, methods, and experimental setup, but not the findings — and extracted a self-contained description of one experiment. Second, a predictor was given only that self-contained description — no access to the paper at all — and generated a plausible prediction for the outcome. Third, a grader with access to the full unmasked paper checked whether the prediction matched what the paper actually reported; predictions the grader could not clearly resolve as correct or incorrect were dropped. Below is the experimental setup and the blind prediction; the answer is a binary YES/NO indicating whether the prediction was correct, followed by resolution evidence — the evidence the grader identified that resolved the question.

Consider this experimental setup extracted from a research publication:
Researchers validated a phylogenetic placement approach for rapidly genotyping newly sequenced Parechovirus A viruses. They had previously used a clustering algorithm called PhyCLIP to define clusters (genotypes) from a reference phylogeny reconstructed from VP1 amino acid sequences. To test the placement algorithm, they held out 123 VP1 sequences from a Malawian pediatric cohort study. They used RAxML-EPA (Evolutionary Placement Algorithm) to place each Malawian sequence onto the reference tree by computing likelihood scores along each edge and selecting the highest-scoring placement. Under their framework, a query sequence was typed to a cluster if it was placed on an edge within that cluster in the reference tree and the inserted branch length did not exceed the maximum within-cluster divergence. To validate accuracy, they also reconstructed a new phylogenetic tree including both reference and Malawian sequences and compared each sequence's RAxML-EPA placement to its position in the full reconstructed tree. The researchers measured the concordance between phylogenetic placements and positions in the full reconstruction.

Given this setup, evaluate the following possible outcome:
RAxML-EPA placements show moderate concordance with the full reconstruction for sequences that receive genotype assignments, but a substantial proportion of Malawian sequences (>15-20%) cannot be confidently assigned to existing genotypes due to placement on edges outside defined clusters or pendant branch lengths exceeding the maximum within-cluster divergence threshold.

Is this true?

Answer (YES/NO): NO